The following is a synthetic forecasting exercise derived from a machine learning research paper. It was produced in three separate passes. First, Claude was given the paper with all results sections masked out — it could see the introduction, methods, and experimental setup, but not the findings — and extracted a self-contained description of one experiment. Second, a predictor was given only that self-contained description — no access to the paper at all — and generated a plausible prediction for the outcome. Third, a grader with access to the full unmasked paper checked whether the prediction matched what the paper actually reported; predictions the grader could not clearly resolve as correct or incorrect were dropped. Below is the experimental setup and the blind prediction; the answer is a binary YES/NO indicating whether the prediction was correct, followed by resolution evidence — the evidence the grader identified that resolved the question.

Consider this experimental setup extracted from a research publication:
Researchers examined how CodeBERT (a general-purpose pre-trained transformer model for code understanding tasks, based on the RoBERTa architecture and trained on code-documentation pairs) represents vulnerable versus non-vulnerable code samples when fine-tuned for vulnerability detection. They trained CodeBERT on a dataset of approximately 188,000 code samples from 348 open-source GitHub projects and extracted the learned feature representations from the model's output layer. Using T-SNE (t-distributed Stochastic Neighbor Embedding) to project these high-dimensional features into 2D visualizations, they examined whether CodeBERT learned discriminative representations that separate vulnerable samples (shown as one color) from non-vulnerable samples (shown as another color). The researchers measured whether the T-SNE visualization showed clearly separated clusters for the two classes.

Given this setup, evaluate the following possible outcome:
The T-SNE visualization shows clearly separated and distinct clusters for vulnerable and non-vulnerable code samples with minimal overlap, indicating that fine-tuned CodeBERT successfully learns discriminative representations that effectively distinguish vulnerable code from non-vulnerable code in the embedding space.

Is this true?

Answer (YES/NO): NO